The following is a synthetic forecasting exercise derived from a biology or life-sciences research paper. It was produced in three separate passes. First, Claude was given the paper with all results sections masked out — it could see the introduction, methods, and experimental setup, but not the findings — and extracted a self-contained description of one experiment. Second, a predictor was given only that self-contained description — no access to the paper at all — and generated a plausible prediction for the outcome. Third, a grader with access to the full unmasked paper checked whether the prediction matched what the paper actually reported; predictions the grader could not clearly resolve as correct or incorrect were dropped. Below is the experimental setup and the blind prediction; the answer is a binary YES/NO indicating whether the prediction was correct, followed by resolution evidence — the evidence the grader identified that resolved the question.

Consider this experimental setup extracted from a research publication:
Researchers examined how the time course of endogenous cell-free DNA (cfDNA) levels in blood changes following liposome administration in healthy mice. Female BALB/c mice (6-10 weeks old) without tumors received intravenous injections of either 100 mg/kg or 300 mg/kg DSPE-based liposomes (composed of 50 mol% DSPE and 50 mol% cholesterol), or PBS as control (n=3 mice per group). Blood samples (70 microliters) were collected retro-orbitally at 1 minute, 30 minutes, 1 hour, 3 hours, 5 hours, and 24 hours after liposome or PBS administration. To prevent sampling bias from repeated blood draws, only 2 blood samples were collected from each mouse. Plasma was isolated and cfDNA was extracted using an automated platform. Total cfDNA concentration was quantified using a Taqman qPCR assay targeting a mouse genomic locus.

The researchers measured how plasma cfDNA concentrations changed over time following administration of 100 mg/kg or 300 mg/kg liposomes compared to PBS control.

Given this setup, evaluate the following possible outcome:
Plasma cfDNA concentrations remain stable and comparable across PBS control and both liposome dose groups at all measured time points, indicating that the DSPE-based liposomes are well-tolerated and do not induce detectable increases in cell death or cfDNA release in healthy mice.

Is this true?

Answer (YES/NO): NO